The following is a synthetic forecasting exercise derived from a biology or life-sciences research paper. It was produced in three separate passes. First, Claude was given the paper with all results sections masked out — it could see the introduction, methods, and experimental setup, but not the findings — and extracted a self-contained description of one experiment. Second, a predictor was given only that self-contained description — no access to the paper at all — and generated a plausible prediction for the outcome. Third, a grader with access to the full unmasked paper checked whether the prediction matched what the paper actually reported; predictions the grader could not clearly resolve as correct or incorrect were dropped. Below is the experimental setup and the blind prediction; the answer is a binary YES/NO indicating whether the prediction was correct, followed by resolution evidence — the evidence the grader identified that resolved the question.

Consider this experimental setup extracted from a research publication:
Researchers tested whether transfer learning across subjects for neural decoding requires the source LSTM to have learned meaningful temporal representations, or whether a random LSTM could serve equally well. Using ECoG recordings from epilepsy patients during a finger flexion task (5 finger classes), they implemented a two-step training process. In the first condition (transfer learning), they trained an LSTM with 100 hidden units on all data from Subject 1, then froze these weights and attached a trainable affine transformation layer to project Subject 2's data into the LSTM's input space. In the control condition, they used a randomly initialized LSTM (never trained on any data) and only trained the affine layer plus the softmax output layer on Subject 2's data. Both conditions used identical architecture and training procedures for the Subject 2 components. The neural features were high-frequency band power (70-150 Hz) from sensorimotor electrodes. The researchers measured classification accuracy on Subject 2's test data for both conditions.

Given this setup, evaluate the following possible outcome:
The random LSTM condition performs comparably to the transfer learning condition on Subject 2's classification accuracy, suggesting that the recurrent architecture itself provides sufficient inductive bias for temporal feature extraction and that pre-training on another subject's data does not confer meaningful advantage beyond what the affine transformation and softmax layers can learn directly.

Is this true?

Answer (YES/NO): NO